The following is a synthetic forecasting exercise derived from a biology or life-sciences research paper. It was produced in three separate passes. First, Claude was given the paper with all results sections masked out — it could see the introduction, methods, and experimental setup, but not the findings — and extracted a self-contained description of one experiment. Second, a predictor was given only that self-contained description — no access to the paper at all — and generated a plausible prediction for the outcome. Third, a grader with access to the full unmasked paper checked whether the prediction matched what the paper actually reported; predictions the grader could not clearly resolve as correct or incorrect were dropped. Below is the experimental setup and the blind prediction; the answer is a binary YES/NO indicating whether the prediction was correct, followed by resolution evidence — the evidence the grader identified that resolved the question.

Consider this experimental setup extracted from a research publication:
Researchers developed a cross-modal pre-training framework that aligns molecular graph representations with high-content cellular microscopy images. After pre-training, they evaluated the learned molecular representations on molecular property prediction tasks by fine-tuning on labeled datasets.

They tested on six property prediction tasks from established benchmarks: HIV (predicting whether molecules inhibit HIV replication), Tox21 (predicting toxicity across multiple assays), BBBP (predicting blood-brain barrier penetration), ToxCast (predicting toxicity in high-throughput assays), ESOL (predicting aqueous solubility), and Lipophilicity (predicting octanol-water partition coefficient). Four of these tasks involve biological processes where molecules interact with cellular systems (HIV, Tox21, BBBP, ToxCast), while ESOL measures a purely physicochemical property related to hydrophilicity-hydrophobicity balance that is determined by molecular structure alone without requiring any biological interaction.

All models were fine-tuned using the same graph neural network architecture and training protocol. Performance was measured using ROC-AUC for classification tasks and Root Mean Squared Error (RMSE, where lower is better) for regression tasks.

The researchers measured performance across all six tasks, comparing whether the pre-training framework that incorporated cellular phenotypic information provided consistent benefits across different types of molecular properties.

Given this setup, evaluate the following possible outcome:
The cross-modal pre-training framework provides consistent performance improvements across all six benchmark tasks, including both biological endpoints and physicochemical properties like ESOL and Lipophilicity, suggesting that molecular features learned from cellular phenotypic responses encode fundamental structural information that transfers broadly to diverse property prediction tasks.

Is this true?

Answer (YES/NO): NO